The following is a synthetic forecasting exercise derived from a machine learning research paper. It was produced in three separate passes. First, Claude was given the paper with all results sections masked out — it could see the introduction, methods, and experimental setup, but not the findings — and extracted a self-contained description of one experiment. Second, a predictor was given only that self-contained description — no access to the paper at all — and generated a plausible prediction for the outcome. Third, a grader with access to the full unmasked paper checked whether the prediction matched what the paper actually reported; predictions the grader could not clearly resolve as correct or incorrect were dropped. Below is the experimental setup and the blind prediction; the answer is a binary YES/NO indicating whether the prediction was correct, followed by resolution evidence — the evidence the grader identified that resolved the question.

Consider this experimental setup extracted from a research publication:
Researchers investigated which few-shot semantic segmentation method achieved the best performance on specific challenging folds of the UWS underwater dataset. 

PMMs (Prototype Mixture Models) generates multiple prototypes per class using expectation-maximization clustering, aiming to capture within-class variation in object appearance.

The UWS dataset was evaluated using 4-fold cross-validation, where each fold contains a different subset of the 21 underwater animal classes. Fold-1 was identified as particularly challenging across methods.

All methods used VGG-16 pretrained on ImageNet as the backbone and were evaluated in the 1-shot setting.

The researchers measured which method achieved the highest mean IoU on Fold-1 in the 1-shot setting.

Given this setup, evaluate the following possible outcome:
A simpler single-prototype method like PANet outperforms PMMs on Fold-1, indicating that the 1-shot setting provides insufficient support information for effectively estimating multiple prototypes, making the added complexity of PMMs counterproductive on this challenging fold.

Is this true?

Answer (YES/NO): NO